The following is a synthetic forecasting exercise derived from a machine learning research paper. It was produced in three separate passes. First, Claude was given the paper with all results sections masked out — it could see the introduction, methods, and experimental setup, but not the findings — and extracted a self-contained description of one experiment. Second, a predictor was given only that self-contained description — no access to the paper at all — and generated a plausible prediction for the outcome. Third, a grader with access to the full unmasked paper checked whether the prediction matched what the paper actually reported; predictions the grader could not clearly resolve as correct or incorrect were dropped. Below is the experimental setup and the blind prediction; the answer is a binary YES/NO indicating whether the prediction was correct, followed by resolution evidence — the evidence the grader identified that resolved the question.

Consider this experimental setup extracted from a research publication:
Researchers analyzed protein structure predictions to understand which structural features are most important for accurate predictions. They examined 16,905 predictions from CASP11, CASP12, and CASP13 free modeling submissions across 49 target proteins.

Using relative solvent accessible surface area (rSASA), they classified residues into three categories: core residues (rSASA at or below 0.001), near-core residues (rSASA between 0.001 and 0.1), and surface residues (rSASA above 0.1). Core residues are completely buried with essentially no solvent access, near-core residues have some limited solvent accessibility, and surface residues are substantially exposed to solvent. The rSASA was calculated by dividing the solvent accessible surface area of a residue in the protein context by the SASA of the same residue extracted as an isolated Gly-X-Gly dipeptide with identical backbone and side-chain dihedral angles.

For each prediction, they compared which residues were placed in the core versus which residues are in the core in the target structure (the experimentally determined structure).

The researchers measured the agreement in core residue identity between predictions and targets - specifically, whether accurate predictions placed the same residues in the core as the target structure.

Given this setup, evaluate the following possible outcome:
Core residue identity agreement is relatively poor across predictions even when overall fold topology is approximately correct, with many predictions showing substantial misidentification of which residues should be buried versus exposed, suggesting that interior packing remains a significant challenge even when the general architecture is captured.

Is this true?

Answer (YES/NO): NO